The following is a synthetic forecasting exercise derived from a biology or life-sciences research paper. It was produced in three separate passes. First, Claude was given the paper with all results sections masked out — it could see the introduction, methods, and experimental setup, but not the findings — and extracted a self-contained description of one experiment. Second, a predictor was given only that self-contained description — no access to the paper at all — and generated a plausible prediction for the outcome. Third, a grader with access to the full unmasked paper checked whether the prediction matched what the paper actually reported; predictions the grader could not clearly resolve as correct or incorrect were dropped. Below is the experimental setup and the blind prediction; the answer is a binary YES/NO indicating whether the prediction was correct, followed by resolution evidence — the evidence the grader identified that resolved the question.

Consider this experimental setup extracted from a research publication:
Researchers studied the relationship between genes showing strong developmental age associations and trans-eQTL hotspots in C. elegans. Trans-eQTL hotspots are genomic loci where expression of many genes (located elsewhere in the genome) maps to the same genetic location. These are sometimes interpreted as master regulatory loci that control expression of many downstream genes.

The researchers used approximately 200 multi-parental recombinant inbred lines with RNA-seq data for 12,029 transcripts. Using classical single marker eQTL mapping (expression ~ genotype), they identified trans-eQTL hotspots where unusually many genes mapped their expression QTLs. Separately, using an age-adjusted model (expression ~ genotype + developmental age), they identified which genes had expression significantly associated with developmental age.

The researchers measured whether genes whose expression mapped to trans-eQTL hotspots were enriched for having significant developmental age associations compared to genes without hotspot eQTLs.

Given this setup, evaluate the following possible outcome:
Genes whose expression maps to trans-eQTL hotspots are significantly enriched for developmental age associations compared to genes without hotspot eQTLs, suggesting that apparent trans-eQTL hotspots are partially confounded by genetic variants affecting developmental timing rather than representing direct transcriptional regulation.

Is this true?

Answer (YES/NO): YES